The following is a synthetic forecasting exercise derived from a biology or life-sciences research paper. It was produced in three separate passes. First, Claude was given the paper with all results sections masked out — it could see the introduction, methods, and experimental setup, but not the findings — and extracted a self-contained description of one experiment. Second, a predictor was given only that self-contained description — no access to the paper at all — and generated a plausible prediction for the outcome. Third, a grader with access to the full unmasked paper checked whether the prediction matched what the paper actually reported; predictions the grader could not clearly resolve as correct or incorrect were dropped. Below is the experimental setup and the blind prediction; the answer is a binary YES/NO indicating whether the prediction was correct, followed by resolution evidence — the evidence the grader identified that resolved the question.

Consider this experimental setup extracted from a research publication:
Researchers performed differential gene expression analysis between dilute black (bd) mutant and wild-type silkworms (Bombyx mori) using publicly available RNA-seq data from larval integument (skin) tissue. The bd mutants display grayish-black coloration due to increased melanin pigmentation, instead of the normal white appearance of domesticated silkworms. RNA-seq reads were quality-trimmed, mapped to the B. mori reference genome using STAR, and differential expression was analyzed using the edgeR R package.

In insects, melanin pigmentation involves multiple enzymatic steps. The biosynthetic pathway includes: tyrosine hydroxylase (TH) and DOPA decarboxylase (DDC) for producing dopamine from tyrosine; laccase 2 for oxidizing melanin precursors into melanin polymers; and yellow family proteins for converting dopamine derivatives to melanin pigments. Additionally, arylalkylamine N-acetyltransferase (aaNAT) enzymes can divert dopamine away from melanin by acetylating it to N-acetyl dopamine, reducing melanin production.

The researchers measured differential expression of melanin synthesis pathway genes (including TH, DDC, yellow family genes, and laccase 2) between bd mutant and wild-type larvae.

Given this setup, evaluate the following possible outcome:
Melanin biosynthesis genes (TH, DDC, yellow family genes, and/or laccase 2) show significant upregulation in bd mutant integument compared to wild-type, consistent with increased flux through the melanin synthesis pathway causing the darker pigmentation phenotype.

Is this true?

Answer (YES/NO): YES